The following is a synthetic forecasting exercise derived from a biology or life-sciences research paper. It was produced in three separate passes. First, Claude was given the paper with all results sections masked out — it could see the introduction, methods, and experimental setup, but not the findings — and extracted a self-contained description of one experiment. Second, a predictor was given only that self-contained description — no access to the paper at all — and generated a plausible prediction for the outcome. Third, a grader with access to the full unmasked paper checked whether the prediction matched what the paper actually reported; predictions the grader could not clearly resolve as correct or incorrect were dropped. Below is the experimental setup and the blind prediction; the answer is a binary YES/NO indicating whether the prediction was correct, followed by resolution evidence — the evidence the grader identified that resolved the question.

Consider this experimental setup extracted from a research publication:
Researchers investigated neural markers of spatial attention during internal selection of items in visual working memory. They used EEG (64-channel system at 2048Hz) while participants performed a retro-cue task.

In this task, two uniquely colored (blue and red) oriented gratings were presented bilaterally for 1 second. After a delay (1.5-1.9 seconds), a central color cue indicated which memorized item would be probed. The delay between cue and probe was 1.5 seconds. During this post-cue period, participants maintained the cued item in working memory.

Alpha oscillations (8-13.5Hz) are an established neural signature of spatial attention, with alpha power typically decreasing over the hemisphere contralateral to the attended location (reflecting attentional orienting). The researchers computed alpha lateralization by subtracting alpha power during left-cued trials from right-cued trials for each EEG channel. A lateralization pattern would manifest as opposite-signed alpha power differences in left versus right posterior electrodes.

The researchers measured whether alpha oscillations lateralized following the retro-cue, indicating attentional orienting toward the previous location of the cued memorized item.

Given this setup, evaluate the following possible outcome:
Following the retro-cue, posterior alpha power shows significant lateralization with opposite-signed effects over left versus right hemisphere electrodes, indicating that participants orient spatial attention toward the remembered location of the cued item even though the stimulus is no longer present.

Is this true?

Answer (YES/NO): YES